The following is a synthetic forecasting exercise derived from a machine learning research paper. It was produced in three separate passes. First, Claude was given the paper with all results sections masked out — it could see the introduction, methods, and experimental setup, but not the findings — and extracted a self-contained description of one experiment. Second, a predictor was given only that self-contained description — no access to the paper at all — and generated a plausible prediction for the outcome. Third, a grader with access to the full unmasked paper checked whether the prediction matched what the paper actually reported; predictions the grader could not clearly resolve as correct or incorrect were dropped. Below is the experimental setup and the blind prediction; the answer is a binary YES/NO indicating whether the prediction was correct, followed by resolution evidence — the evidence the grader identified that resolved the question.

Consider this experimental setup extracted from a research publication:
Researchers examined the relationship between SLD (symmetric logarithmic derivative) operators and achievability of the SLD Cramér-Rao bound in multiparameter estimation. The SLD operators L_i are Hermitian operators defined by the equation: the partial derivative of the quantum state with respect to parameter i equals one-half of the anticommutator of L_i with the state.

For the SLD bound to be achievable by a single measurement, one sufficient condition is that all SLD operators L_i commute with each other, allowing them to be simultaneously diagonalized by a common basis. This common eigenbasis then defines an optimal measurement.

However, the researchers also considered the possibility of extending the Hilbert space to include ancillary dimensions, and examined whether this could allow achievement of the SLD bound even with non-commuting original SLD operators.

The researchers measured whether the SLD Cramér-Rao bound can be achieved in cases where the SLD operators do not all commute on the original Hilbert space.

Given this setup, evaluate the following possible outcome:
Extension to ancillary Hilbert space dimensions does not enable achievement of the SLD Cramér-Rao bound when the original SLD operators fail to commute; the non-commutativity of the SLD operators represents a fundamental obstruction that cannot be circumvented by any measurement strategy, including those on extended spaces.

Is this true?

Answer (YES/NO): NO